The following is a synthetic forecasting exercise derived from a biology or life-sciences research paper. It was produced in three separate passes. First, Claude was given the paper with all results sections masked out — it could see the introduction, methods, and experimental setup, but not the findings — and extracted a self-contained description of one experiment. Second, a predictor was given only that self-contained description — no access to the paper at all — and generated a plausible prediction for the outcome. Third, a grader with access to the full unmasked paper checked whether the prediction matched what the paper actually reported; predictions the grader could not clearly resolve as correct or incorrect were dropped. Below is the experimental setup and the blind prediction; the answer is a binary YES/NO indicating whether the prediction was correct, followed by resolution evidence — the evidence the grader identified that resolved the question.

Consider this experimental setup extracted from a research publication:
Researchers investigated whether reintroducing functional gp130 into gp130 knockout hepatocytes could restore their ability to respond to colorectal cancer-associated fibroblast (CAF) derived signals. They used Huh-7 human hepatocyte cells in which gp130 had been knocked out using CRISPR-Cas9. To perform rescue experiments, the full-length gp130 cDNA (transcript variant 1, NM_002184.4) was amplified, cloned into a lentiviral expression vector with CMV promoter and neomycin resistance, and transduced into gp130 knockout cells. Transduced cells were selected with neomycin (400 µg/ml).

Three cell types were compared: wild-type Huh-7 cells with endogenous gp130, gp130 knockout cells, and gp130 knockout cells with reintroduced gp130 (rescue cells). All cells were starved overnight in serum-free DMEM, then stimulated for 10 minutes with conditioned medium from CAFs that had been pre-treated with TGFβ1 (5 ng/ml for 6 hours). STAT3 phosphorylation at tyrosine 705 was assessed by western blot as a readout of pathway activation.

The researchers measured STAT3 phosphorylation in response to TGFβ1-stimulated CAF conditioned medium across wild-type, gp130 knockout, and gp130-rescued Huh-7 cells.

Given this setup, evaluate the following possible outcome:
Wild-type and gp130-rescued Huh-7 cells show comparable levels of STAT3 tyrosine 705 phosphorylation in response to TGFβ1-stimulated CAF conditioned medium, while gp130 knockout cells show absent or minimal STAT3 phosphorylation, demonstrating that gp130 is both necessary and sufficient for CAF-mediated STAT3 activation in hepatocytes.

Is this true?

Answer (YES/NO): YES